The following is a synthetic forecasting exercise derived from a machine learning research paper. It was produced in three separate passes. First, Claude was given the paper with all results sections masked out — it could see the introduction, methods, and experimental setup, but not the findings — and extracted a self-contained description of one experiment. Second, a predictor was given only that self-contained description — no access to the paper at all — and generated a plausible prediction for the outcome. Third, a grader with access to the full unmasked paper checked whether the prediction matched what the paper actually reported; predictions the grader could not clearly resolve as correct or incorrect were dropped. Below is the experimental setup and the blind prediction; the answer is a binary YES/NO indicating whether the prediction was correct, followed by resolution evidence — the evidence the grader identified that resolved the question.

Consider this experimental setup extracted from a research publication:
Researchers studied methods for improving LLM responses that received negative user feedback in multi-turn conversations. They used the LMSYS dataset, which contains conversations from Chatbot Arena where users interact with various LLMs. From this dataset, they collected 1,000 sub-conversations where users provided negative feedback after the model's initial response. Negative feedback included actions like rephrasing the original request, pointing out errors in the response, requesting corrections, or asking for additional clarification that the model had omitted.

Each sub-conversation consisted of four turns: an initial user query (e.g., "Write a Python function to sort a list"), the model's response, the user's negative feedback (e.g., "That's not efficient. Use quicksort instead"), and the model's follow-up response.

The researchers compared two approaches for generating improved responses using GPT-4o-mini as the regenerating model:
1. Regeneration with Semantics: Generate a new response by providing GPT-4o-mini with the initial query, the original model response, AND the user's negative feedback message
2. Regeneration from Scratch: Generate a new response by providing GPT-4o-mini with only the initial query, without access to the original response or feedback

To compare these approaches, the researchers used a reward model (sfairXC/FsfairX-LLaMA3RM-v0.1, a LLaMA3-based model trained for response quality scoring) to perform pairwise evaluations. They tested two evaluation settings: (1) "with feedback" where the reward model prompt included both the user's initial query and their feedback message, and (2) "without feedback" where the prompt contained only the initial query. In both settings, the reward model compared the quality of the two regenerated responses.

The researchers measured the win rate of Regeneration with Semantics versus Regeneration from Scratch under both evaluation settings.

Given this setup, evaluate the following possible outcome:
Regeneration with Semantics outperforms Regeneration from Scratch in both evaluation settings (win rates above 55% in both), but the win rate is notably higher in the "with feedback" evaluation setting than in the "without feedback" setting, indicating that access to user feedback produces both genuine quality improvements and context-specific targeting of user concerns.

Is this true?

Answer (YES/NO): NO